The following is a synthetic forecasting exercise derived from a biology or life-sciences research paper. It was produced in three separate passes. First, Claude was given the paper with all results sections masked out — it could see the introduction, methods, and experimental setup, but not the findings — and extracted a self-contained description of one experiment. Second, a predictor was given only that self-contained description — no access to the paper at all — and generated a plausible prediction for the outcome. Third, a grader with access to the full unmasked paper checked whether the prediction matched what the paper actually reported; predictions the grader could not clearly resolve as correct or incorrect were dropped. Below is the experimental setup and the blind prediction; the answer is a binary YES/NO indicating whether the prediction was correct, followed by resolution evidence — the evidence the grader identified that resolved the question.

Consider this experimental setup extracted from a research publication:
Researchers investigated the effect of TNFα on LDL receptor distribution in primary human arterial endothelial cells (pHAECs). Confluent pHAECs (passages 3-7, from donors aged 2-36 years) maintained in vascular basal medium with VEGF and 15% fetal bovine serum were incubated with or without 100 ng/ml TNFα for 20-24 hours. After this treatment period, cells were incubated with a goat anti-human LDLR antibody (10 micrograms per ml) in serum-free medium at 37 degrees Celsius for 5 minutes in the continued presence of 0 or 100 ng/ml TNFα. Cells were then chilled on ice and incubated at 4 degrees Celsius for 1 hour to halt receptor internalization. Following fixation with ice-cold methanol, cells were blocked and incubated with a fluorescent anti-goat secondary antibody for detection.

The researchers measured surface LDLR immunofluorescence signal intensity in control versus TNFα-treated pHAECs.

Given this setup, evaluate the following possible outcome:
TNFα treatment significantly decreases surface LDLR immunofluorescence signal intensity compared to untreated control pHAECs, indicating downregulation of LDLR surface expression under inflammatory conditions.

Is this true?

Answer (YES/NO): NO